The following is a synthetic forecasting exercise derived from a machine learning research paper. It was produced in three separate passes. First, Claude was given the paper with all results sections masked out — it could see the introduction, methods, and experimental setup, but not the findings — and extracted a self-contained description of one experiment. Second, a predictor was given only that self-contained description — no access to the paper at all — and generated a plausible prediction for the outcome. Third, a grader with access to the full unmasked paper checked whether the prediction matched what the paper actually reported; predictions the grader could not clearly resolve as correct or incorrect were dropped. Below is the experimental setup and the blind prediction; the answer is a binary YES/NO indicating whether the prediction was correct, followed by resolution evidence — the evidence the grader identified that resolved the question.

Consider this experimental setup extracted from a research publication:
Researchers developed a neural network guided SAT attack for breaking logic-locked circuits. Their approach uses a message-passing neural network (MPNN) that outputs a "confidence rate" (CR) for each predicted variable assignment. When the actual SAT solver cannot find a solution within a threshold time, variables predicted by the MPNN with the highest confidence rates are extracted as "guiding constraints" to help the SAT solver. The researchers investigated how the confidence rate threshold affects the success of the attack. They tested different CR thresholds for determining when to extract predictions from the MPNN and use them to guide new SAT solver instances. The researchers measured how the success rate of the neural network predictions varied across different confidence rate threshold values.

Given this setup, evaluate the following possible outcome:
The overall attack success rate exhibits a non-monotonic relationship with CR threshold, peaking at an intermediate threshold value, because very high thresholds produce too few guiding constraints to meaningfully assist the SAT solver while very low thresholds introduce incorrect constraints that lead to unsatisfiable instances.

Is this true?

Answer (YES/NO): NO